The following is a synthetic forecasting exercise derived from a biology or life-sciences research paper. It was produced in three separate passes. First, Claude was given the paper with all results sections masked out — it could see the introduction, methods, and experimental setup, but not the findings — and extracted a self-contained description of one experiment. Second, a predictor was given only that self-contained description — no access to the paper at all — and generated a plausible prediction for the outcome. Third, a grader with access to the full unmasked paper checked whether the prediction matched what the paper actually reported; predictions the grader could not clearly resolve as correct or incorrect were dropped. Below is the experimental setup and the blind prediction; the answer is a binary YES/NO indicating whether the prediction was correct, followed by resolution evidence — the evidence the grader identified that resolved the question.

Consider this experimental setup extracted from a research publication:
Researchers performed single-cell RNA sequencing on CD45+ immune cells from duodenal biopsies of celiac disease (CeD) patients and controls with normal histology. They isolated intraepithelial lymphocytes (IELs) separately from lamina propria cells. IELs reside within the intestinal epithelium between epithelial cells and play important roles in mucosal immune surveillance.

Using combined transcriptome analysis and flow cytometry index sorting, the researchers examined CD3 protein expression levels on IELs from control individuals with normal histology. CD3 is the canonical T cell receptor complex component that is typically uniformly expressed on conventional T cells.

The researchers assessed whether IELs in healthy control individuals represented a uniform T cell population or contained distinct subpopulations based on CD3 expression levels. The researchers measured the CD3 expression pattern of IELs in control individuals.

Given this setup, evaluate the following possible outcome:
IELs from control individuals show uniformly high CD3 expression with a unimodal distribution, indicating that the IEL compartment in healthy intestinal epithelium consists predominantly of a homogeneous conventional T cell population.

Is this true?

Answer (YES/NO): NO